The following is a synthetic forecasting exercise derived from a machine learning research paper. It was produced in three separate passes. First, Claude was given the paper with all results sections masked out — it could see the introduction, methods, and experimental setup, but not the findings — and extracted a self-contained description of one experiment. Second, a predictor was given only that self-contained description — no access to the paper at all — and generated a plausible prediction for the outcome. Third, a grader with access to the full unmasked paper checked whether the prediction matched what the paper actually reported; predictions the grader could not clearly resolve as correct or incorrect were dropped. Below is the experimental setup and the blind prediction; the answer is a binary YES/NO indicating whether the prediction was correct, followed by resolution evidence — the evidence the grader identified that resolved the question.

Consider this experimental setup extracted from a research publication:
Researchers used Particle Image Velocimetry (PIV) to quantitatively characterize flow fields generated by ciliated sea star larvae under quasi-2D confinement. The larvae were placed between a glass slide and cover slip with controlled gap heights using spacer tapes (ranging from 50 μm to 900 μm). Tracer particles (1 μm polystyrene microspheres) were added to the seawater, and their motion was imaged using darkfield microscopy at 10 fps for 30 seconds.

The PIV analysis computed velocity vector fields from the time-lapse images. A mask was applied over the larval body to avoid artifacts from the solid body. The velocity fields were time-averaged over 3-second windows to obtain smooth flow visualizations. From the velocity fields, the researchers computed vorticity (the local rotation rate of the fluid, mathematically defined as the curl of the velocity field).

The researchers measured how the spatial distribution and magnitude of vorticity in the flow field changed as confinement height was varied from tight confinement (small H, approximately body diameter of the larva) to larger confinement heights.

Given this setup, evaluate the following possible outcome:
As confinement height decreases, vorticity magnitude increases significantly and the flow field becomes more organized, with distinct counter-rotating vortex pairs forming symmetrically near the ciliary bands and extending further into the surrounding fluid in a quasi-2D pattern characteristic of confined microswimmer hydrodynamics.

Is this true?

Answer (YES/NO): NO